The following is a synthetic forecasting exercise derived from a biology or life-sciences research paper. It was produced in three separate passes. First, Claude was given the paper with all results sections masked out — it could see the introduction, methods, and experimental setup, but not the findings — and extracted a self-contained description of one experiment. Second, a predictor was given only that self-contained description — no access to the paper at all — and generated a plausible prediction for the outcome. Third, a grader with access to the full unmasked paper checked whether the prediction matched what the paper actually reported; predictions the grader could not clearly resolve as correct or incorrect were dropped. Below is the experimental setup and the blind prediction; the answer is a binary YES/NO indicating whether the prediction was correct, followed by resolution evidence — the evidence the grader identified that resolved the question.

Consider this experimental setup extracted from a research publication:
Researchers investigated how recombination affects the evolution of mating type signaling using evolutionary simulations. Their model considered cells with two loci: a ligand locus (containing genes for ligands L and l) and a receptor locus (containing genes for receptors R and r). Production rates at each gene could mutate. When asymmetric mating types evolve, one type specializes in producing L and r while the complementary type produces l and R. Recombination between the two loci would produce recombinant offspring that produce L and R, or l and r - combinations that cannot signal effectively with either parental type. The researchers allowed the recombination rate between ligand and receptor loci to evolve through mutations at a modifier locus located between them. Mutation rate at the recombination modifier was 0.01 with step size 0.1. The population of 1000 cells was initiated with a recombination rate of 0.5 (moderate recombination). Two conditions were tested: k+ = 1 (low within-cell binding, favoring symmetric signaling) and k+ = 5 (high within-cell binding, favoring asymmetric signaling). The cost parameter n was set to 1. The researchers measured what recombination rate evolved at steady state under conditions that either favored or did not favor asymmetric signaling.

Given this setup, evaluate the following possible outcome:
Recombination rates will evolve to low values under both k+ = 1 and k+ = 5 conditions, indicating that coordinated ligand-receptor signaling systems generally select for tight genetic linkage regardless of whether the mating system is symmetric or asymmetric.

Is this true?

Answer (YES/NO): NO